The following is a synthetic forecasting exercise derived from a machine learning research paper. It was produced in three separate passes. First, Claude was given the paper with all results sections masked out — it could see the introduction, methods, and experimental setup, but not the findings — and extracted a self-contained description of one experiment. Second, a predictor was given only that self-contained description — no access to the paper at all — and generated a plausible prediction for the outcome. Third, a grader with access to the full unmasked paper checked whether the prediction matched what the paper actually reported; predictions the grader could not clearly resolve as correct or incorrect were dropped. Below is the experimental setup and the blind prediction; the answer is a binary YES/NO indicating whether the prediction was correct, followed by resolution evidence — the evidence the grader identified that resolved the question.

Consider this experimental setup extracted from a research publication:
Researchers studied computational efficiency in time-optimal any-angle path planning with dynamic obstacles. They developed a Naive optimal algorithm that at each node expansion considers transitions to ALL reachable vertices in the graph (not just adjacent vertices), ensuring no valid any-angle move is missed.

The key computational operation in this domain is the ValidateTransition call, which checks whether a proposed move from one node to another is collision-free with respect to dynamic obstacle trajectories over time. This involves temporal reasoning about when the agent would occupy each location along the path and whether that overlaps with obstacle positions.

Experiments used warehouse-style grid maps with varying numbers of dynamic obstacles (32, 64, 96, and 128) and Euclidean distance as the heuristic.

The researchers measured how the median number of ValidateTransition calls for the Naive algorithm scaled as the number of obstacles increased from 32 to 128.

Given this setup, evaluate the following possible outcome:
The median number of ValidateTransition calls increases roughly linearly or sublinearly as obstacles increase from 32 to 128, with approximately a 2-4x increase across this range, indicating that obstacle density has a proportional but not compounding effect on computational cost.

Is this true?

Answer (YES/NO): NO